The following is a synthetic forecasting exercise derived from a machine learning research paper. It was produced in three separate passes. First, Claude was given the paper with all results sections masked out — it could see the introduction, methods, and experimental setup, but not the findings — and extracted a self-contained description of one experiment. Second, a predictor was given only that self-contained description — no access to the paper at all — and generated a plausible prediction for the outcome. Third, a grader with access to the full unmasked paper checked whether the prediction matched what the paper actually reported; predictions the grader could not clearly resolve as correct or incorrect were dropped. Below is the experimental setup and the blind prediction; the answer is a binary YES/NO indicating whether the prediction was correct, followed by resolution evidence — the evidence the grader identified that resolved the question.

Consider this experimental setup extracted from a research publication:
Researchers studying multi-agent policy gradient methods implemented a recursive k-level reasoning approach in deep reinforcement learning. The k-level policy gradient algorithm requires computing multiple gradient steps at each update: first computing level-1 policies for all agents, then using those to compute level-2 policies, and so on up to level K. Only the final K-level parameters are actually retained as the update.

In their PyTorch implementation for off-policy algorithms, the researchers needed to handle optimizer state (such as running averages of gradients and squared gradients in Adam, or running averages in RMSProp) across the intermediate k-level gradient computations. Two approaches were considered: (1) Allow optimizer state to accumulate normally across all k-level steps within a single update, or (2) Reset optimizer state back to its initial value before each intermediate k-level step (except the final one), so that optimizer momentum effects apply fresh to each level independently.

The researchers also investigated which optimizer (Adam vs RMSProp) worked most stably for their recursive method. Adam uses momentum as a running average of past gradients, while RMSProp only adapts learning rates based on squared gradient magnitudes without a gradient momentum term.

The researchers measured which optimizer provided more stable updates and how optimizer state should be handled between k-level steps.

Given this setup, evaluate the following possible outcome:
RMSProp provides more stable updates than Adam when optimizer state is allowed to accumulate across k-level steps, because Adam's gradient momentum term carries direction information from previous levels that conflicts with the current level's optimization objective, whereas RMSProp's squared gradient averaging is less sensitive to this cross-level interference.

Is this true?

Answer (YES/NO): NO